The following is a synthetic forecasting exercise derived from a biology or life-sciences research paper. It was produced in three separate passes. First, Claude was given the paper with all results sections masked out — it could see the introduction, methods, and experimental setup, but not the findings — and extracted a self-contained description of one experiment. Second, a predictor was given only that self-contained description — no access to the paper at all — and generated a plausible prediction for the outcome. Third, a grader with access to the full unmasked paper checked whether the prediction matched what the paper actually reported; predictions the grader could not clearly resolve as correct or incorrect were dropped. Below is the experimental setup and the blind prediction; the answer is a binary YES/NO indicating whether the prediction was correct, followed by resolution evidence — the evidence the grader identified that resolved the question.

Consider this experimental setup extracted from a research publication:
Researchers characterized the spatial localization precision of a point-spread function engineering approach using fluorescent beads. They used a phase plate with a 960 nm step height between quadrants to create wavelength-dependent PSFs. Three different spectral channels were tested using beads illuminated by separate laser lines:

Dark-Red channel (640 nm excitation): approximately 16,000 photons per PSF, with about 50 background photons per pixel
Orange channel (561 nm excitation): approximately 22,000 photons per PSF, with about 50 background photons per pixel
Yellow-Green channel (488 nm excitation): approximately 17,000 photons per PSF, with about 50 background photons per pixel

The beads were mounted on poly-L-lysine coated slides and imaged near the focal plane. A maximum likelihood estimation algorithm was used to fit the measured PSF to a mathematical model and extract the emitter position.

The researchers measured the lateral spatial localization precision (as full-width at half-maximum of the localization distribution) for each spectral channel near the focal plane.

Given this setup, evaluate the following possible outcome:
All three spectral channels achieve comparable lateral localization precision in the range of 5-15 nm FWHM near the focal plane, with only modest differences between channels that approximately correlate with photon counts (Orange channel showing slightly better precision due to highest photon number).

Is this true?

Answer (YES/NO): NO